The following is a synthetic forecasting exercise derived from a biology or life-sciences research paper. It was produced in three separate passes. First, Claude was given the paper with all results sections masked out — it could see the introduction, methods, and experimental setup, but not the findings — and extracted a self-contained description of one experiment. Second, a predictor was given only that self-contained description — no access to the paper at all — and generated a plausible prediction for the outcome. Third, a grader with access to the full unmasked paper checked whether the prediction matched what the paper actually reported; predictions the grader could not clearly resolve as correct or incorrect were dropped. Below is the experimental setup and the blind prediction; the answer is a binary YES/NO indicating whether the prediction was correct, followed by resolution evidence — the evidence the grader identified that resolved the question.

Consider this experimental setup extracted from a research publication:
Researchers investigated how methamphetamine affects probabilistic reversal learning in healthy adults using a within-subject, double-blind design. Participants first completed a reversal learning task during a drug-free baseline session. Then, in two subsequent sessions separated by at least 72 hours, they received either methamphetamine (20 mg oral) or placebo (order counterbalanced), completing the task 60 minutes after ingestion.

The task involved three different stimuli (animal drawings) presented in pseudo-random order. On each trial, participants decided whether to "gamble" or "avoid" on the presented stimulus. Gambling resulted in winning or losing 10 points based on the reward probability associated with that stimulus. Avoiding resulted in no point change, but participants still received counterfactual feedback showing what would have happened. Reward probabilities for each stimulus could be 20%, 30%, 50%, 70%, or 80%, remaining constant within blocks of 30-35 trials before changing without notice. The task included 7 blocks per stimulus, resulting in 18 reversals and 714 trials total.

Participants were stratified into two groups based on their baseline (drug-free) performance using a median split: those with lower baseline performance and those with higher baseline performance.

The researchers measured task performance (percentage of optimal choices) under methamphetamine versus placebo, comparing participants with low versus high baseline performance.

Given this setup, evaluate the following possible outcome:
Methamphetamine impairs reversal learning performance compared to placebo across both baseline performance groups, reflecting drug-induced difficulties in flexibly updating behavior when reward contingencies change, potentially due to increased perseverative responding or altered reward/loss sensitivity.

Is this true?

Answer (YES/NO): NO